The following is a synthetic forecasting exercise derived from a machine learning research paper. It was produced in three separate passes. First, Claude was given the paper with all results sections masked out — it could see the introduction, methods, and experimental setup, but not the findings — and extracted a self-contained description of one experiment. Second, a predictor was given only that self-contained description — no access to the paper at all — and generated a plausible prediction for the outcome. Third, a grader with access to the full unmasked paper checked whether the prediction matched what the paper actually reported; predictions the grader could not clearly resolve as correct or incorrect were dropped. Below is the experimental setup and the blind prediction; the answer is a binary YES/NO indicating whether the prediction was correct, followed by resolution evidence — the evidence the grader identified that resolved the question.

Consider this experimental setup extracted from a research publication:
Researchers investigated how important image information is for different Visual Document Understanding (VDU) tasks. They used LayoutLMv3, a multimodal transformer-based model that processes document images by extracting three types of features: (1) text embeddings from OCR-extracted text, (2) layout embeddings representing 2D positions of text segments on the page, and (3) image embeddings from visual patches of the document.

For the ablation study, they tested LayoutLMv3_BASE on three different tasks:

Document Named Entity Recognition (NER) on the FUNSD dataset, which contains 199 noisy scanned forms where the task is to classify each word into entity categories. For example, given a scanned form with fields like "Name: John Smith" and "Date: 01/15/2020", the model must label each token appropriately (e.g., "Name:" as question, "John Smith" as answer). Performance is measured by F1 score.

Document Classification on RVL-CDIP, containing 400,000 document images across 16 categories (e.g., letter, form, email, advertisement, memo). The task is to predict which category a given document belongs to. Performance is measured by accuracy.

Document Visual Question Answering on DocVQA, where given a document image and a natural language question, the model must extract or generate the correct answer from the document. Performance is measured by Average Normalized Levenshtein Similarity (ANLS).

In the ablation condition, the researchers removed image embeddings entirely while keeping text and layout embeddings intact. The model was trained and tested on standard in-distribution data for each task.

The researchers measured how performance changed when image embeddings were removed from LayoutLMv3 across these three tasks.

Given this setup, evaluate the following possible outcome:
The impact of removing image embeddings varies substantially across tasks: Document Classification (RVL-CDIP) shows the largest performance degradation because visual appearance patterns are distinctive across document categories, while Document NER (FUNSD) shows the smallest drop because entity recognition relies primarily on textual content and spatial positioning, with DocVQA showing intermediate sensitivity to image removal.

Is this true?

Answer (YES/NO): NO